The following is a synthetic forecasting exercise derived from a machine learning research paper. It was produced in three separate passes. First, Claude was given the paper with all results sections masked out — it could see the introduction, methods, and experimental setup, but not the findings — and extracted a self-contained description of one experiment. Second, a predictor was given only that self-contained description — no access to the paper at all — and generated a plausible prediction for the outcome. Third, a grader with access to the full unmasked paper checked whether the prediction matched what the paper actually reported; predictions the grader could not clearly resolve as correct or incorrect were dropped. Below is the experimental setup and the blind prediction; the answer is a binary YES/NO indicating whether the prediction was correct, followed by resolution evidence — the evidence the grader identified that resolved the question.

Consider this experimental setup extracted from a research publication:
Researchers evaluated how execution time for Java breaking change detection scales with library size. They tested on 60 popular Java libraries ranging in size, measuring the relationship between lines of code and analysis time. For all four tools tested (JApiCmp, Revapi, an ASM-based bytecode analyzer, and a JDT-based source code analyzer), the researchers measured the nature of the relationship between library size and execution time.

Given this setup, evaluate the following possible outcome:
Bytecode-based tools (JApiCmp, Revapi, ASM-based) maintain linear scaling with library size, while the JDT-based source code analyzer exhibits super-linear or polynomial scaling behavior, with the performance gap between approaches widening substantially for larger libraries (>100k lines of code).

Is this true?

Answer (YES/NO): NO